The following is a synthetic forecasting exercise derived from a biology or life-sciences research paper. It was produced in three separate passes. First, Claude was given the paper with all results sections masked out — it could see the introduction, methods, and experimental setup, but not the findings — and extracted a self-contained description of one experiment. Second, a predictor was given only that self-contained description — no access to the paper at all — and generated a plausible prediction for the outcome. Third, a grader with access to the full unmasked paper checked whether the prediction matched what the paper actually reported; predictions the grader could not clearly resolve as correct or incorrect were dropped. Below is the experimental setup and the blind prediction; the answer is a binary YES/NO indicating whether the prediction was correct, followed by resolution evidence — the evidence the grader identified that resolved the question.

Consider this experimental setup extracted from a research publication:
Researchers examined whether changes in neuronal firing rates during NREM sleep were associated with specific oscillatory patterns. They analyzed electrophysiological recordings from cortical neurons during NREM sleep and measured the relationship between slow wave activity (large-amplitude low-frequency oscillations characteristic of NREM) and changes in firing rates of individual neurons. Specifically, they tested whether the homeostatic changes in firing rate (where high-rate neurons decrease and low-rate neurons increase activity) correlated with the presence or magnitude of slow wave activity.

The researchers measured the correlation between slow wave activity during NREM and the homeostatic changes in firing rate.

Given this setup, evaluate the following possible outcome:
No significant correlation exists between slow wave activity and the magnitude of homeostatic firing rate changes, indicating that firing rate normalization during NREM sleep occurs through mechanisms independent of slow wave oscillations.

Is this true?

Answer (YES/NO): NO